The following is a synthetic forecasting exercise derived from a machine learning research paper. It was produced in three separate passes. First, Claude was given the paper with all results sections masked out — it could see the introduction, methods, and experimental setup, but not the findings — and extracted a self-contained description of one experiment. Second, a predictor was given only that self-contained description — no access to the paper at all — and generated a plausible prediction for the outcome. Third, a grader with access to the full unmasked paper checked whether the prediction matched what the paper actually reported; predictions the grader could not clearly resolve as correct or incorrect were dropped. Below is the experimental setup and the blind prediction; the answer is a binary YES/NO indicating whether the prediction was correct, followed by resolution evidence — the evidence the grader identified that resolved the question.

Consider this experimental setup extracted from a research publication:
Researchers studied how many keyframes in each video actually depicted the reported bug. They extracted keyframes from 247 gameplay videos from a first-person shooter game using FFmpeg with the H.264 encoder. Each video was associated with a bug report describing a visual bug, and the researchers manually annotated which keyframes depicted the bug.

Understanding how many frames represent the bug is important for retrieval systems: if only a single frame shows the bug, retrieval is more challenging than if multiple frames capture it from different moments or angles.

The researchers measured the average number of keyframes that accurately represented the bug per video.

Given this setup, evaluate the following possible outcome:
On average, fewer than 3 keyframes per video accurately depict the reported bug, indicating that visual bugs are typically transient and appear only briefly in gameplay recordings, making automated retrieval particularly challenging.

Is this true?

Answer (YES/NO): NO